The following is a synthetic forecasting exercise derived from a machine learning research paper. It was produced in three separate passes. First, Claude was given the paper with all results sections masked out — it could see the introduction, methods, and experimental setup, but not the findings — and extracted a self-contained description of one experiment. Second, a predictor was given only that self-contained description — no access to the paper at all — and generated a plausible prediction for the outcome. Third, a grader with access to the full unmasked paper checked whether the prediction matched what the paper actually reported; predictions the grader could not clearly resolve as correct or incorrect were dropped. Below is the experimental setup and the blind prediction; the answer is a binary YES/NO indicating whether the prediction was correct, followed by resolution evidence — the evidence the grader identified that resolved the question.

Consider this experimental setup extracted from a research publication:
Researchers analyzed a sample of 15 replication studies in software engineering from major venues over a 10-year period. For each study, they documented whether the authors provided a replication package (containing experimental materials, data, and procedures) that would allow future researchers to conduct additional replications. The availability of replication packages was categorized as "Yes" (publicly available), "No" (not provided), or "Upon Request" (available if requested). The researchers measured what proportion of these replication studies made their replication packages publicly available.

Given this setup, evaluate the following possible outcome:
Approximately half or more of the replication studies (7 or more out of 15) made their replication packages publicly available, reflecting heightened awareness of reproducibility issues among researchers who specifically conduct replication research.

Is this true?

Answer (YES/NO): NO